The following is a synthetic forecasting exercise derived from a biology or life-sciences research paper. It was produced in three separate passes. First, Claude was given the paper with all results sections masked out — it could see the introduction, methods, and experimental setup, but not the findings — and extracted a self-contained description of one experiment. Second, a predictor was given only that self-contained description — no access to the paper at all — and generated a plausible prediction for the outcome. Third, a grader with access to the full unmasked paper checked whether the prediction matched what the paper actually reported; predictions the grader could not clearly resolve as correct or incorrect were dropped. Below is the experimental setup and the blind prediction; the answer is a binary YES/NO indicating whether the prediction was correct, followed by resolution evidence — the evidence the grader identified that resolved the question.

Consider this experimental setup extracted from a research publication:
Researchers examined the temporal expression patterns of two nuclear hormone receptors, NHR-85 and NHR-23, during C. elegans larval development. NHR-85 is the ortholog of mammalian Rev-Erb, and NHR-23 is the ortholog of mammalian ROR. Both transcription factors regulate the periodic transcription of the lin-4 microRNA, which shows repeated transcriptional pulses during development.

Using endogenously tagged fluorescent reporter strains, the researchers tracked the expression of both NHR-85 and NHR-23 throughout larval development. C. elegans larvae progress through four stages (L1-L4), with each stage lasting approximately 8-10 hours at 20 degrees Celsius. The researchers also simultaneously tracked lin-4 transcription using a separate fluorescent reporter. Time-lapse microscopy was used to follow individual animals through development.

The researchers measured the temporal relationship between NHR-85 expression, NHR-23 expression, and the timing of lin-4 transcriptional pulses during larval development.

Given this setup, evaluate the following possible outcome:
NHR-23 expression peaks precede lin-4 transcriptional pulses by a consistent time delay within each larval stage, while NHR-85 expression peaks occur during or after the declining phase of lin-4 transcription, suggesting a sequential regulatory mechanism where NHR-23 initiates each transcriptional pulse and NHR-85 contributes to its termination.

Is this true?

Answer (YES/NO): NO